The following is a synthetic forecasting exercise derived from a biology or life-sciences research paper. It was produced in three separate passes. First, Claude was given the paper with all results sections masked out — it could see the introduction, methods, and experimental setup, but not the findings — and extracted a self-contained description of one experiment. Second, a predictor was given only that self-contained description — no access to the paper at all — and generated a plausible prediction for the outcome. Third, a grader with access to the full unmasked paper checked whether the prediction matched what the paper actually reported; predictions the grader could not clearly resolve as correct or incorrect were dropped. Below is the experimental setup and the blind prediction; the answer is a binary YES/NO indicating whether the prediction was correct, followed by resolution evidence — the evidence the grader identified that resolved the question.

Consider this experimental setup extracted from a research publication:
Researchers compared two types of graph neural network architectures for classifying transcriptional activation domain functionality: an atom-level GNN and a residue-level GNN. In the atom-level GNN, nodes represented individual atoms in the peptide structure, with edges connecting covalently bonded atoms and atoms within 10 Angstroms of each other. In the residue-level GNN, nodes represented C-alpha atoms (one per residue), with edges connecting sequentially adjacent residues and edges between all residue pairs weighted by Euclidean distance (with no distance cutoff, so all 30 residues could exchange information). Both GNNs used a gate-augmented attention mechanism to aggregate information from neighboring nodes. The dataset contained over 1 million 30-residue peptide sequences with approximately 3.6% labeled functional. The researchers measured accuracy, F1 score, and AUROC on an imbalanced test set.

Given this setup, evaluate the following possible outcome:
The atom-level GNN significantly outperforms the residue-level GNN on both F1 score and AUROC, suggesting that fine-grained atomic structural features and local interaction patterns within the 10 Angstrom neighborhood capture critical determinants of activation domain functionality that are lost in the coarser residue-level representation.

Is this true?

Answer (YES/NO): NO